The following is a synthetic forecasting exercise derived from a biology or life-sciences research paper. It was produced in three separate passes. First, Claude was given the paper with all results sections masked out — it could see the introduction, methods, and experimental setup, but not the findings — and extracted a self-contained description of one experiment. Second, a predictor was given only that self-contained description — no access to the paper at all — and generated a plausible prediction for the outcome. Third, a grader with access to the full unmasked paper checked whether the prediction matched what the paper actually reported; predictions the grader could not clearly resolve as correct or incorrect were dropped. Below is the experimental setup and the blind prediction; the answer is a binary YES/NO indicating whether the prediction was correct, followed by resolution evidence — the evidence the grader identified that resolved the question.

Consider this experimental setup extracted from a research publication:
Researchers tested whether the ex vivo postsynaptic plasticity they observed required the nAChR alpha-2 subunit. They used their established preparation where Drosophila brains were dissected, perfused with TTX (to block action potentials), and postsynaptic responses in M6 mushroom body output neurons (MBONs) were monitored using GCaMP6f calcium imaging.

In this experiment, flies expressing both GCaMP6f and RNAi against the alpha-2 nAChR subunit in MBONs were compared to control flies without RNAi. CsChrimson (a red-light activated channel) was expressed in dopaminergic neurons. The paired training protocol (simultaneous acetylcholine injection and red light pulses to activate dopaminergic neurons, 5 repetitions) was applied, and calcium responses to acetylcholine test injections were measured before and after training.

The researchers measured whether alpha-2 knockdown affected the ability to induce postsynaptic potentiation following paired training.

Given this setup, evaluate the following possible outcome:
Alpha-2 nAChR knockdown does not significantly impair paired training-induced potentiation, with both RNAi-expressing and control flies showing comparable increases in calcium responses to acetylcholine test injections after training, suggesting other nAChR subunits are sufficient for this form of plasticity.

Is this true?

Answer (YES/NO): NO